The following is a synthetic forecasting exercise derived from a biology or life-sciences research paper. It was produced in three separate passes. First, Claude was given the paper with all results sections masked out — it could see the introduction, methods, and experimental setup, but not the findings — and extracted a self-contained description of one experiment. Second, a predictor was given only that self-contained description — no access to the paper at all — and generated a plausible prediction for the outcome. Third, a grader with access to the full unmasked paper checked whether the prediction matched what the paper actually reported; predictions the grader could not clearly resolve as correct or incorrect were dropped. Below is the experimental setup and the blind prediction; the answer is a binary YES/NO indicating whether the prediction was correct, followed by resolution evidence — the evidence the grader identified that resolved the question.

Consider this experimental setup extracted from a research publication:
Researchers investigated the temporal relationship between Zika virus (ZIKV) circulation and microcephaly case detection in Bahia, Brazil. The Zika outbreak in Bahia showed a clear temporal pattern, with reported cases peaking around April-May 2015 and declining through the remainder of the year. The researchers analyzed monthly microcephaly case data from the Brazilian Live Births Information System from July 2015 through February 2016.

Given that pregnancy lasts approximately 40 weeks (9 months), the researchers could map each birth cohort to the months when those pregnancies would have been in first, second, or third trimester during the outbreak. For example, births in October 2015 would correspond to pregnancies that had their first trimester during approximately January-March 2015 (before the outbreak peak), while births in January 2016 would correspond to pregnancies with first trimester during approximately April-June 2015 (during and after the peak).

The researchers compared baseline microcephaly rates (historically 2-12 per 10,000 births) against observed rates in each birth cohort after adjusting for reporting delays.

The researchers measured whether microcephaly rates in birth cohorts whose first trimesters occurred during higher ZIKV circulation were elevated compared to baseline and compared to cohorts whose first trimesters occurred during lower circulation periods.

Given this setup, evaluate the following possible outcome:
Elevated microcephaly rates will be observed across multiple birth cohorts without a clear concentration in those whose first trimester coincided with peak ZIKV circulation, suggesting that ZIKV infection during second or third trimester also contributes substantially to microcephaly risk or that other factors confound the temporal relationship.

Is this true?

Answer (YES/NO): NO